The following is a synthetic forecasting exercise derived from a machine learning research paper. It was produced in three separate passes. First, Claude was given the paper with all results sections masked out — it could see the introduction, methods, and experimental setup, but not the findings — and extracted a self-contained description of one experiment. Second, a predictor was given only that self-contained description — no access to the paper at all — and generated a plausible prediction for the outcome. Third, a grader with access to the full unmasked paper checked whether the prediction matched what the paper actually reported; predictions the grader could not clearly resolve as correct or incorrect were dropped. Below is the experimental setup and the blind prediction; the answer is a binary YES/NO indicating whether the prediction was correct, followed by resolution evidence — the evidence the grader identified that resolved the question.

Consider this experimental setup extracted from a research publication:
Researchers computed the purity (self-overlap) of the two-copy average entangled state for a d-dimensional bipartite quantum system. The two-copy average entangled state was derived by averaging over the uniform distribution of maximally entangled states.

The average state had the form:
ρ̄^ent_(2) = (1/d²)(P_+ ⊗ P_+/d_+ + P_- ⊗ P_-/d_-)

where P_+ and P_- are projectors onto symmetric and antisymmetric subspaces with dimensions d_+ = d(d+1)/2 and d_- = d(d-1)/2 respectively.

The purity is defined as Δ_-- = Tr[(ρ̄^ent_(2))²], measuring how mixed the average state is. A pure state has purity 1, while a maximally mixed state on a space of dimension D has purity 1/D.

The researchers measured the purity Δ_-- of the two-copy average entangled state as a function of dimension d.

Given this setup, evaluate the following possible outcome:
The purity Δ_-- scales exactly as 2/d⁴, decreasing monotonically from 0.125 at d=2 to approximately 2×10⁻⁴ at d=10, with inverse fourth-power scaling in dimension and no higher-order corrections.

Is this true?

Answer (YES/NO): YES